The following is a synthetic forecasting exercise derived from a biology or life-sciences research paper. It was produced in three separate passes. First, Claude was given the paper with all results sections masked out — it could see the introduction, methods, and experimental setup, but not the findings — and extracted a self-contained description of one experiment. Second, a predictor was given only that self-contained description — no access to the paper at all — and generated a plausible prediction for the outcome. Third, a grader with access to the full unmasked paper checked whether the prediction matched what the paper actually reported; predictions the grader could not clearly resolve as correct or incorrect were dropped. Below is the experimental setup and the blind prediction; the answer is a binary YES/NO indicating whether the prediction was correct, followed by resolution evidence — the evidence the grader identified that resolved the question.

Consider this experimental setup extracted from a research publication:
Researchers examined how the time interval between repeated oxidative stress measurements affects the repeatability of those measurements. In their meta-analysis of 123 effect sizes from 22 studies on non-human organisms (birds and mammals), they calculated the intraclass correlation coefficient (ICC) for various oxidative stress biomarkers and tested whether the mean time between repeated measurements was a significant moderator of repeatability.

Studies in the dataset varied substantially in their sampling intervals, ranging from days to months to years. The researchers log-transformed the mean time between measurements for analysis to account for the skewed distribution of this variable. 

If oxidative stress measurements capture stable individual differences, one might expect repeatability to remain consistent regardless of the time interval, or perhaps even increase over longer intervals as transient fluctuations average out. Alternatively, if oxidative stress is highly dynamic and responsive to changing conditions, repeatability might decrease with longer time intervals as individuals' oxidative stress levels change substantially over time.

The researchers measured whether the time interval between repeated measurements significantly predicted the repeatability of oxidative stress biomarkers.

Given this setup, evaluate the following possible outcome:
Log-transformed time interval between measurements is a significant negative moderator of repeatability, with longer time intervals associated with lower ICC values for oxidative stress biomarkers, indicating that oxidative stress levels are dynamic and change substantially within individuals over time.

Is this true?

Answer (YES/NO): NO